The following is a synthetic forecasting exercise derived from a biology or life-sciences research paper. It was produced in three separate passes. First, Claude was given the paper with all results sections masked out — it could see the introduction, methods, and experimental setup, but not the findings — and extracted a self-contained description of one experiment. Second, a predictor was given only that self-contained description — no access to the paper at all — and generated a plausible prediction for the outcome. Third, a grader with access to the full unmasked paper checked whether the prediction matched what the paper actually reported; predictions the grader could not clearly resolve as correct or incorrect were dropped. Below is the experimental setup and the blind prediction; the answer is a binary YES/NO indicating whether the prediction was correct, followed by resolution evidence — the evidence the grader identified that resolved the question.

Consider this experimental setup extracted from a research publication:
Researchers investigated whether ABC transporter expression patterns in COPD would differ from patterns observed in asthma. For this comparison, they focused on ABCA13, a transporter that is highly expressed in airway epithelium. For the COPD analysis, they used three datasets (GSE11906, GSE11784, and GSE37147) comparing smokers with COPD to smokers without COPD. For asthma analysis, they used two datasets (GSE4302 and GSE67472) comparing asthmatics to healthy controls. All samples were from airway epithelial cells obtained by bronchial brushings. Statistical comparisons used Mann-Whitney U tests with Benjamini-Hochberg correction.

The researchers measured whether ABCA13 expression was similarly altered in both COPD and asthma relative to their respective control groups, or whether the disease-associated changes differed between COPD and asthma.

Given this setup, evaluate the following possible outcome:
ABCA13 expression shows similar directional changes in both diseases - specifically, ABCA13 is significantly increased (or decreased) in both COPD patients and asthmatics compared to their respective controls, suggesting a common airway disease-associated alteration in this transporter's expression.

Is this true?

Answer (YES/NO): NO